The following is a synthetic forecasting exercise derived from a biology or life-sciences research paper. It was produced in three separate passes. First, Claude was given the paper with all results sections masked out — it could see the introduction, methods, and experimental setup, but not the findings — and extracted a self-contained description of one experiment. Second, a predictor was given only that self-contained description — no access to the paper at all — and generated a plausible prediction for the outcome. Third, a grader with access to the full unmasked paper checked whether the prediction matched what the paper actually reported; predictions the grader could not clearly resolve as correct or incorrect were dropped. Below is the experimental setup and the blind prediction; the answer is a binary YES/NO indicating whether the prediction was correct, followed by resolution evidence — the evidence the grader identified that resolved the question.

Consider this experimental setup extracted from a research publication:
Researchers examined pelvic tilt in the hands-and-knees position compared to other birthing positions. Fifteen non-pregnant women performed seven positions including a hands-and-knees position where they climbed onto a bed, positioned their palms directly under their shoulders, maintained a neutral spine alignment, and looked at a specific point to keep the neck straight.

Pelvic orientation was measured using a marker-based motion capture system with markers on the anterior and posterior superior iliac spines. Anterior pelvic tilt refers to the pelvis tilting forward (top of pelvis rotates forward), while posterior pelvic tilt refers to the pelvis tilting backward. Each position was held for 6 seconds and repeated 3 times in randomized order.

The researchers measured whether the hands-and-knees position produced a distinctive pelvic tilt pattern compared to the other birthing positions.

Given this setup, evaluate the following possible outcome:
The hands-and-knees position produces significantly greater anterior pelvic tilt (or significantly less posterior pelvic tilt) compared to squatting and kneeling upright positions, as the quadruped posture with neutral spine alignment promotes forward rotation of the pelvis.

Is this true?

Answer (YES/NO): NO